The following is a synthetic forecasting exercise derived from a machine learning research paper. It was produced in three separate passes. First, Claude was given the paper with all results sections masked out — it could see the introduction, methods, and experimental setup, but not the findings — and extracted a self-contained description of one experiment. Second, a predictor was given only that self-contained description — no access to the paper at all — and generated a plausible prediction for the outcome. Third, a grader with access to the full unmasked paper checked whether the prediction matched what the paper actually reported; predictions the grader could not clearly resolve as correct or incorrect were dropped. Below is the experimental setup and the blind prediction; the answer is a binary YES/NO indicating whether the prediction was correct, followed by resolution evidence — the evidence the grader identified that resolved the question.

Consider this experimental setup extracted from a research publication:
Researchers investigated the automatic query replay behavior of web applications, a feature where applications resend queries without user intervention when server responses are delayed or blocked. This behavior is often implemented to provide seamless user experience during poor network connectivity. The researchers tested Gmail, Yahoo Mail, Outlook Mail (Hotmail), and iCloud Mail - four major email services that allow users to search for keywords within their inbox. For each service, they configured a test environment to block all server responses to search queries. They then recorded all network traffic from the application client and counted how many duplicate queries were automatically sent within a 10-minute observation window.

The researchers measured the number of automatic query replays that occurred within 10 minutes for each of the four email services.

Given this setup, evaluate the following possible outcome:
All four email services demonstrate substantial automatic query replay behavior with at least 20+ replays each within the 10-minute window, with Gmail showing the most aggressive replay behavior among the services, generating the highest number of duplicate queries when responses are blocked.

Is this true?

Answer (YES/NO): NO